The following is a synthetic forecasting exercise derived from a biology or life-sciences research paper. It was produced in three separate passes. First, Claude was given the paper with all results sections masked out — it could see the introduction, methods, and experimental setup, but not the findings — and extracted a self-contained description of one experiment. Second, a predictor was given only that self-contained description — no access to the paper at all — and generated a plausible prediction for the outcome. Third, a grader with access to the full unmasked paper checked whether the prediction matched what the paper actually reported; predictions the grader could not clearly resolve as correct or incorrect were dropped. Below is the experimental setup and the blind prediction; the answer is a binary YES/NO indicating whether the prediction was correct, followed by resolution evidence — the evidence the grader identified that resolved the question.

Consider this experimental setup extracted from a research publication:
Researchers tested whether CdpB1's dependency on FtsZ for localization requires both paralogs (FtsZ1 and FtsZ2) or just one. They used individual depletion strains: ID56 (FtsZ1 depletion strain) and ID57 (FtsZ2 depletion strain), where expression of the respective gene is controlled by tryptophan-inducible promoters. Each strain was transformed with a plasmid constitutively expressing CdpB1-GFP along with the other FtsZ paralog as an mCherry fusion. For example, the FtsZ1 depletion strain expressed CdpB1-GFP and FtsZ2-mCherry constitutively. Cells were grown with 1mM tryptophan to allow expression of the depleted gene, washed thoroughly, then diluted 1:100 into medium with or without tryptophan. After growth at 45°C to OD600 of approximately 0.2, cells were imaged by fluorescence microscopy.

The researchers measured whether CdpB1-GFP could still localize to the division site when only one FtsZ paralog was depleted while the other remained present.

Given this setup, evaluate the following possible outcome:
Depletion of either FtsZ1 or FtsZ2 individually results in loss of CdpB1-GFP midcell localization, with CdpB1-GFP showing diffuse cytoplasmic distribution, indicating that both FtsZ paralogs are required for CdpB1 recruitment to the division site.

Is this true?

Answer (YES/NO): NO